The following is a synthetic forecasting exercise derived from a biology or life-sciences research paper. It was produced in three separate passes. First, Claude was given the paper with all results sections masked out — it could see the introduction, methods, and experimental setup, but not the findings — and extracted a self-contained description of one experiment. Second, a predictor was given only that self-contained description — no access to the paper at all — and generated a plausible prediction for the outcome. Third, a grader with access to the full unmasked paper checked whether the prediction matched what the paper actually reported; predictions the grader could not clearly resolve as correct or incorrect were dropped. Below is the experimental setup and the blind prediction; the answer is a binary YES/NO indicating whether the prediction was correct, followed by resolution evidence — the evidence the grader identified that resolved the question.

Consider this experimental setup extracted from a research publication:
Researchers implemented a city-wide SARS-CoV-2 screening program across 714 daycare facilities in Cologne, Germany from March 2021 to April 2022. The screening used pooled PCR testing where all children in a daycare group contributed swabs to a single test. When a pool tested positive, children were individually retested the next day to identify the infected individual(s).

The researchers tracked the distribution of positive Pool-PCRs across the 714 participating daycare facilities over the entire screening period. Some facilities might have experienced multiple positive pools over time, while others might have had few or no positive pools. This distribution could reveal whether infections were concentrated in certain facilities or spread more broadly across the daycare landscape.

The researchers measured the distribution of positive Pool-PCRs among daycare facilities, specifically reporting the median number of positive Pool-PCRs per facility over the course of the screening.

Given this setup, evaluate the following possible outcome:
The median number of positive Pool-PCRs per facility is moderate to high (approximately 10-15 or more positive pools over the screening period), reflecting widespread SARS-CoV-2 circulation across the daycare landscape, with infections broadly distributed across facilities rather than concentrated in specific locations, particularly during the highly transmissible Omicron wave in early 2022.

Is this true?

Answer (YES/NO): NO